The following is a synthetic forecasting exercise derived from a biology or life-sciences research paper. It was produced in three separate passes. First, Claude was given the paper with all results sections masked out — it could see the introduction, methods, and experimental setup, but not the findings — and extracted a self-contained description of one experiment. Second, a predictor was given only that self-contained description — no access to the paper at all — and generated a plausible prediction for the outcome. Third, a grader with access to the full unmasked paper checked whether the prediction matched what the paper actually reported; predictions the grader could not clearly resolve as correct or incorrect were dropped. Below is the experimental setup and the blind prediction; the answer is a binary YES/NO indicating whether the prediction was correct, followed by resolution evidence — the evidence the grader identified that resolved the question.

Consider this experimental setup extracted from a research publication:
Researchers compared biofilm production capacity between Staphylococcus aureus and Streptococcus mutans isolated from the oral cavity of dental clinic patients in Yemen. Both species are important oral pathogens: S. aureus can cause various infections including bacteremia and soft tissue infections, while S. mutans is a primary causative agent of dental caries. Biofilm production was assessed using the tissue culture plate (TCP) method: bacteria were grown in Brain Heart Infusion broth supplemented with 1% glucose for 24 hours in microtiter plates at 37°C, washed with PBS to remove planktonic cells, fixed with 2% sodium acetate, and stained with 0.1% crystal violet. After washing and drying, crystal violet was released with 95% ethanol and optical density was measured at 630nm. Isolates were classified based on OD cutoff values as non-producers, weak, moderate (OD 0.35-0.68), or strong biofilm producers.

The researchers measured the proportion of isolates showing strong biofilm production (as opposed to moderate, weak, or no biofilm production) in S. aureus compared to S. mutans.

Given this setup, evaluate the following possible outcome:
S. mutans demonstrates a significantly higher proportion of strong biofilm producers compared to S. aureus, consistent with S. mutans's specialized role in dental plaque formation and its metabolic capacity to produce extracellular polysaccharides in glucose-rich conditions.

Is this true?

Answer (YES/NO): NO